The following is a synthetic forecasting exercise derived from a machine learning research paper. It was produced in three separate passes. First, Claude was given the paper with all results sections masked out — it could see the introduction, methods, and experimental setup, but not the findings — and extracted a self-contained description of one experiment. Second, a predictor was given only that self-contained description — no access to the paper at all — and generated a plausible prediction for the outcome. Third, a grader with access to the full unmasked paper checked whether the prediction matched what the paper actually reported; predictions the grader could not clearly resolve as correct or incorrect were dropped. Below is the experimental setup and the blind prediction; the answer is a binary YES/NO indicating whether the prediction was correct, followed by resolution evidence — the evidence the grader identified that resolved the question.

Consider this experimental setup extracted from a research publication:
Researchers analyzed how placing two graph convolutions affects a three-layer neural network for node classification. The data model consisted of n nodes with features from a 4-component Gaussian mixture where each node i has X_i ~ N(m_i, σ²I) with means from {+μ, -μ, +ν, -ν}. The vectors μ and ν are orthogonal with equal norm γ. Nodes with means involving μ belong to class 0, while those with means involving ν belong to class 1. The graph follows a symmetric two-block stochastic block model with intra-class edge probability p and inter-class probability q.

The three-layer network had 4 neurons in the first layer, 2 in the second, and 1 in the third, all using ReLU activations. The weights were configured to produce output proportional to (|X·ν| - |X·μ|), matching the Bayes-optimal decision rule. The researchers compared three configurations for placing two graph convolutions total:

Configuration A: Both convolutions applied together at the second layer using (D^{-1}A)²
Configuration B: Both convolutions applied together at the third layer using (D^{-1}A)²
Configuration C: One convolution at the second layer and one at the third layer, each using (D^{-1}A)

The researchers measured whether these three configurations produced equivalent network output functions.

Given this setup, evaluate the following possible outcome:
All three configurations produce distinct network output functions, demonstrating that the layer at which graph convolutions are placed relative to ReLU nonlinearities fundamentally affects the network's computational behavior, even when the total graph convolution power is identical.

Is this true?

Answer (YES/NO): NO